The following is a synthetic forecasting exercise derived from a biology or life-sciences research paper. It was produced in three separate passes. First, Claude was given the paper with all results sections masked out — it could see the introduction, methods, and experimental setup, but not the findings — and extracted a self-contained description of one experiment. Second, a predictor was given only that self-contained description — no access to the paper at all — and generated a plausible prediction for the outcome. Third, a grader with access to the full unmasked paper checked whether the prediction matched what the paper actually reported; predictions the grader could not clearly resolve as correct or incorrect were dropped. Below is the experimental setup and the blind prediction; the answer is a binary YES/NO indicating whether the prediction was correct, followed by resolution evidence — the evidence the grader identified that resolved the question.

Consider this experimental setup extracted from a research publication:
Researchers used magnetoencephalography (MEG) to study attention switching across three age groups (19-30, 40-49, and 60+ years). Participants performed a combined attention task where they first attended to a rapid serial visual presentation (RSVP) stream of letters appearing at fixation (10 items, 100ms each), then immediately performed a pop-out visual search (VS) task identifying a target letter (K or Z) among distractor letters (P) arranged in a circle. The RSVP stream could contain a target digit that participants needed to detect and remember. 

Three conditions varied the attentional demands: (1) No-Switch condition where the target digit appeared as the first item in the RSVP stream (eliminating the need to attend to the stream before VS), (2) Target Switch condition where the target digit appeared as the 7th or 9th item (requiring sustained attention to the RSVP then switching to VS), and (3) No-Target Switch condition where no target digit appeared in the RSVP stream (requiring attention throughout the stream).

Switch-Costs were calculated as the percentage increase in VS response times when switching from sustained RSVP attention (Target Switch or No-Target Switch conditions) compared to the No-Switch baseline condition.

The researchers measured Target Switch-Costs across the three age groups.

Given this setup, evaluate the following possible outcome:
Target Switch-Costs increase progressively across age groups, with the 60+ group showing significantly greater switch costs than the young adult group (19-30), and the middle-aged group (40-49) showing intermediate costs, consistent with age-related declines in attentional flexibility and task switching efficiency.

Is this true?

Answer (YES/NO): YES